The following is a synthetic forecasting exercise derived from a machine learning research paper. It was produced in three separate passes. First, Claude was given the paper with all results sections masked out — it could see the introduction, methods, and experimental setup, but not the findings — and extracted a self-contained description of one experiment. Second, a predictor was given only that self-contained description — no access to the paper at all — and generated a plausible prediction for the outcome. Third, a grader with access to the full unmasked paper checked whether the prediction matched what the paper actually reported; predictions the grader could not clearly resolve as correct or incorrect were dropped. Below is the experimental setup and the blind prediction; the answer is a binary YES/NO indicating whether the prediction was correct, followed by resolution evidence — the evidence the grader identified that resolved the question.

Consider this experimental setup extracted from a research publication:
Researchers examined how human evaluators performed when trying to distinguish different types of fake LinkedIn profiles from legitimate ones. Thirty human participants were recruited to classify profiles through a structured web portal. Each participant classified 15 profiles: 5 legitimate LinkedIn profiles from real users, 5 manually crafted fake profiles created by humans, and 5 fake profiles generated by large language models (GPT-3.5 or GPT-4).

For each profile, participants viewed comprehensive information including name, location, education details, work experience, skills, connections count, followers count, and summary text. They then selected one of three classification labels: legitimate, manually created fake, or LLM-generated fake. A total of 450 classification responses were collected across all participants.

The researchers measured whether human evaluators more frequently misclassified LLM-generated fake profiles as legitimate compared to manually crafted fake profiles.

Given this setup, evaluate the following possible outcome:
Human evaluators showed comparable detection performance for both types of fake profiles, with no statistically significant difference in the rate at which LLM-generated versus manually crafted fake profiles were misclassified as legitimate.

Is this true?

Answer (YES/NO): NO